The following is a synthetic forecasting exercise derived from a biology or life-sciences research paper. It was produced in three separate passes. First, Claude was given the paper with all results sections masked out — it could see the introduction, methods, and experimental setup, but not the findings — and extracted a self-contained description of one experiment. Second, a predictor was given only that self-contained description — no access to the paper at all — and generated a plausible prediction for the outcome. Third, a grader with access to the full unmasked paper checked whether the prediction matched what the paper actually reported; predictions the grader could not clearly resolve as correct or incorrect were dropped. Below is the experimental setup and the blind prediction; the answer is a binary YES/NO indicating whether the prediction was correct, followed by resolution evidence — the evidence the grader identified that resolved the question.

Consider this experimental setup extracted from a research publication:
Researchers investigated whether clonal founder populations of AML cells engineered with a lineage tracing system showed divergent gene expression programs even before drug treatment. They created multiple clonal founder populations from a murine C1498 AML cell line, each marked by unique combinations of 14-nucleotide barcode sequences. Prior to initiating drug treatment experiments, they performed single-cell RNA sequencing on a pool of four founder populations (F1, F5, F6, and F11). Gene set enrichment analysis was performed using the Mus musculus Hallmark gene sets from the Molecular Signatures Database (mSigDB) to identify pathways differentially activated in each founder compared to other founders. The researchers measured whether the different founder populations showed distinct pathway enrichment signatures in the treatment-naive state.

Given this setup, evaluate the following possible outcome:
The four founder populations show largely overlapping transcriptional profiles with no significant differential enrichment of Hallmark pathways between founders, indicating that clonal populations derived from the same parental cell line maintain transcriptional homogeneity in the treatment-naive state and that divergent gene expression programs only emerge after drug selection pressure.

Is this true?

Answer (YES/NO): NO